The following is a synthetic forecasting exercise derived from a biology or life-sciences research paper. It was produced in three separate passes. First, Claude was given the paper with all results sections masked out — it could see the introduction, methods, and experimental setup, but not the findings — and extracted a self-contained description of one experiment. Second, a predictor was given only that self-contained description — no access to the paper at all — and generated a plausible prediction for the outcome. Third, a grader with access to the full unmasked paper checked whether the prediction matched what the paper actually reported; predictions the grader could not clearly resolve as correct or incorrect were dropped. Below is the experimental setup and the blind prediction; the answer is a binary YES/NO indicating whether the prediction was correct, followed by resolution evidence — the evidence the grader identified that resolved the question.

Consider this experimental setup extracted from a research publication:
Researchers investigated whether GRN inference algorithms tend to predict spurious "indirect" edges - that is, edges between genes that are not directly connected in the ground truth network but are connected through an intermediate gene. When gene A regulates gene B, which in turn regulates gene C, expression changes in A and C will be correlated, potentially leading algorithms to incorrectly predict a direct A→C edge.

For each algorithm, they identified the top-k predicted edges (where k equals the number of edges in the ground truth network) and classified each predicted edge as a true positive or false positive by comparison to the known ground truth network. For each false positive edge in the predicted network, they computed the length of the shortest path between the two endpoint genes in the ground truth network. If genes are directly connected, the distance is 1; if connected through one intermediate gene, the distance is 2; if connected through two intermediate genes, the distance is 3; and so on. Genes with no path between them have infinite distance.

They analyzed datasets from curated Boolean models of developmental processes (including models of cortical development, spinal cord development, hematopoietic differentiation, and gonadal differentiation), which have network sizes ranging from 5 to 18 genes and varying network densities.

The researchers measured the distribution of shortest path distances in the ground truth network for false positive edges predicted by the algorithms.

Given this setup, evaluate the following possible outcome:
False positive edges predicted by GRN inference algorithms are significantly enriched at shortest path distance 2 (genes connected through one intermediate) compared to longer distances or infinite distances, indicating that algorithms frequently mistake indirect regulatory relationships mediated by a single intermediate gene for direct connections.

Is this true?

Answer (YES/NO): YES